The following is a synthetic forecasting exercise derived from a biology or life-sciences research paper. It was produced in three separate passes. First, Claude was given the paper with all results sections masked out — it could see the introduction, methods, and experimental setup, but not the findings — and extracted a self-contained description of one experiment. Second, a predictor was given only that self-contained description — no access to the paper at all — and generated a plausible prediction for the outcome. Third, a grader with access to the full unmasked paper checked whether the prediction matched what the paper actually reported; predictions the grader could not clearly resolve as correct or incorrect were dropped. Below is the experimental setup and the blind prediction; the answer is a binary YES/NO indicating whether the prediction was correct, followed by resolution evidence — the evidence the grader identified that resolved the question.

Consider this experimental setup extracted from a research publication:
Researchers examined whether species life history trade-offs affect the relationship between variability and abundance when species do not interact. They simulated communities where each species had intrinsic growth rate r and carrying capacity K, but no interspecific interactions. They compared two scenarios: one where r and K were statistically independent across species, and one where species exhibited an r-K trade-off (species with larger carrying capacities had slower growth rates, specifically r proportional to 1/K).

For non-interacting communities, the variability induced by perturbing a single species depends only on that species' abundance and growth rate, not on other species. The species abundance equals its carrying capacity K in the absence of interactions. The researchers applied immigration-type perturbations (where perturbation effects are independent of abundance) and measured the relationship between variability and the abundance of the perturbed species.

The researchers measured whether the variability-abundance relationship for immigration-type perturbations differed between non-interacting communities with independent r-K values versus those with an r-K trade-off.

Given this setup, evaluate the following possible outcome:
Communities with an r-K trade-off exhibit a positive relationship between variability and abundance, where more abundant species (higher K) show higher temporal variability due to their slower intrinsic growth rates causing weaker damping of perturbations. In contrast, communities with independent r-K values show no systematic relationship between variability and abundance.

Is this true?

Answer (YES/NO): YES